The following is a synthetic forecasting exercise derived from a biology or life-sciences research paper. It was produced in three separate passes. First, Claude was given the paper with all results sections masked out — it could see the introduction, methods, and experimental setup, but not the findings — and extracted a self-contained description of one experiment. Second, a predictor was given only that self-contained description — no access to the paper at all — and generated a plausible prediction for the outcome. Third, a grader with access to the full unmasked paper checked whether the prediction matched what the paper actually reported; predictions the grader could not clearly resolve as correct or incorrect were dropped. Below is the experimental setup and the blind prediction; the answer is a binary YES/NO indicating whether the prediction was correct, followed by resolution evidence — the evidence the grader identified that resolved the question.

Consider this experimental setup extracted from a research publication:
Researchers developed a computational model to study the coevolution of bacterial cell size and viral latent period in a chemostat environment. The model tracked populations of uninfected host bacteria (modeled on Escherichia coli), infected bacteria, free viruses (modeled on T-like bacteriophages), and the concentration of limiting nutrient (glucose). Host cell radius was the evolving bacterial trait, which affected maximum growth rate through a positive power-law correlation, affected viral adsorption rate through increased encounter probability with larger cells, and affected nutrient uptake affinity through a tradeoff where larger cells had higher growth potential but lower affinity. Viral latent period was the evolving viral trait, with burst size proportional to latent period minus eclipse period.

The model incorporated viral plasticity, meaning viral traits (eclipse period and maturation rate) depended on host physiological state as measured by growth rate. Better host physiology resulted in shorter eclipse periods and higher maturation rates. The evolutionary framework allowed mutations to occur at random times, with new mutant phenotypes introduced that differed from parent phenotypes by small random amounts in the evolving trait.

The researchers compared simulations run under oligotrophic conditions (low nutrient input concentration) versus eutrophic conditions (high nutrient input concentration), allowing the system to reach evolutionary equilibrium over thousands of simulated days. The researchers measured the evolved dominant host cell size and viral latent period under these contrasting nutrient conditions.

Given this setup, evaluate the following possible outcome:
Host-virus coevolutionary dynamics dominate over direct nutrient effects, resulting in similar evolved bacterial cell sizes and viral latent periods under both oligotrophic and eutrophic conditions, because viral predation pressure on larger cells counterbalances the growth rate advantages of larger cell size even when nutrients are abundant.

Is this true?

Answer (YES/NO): NO